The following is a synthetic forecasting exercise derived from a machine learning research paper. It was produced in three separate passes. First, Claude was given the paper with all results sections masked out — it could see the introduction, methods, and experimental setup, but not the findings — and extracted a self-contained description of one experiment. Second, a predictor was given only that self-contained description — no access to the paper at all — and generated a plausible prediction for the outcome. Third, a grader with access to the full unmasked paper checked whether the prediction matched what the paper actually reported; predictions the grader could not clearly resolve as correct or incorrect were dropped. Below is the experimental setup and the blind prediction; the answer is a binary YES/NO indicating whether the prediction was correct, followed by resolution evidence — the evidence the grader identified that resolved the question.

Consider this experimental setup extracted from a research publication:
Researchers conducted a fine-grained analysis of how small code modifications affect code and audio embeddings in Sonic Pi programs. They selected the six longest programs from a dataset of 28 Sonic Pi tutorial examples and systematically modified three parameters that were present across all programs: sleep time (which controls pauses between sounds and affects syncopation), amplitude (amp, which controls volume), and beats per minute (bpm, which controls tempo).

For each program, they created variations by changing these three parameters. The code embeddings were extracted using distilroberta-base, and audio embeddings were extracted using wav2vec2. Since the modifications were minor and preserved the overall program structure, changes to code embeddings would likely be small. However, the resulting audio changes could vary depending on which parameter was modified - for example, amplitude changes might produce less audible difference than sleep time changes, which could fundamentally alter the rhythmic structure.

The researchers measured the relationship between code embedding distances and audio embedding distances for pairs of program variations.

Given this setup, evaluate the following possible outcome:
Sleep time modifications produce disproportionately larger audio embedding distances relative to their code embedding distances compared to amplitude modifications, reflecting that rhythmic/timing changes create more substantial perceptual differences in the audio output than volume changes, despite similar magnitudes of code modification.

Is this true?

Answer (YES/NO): NO